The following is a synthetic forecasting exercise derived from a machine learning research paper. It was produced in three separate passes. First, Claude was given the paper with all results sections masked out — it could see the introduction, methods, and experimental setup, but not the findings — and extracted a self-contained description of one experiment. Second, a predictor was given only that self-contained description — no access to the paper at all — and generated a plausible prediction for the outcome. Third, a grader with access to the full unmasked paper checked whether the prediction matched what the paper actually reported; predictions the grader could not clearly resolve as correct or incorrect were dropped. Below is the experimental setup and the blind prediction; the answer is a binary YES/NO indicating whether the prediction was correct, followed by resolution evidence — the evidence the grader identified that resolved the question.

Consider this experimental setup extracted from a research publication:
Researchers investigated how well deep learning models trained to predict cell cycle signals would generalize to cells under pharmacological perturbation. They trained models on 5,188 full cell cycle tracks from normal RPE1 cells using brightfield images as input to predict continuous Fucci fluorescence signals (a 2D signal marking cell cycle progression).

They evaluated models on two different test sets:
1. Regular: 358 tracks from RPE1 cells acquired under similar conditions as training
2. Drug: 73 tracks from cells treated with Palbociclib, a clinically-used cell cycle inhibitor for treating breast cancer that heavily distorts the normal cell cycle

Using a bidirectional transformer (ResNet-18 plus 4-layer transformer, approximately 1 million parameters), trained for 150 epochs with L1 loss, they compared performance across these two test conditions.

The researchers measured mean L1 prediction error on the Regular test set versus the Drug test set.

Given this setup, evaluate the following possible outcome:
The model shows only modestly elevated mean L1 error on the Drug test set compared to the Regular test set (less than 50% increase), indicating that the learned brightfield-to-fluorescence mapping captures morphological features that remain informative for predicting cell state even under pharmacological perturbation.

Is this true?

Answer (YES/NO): NO